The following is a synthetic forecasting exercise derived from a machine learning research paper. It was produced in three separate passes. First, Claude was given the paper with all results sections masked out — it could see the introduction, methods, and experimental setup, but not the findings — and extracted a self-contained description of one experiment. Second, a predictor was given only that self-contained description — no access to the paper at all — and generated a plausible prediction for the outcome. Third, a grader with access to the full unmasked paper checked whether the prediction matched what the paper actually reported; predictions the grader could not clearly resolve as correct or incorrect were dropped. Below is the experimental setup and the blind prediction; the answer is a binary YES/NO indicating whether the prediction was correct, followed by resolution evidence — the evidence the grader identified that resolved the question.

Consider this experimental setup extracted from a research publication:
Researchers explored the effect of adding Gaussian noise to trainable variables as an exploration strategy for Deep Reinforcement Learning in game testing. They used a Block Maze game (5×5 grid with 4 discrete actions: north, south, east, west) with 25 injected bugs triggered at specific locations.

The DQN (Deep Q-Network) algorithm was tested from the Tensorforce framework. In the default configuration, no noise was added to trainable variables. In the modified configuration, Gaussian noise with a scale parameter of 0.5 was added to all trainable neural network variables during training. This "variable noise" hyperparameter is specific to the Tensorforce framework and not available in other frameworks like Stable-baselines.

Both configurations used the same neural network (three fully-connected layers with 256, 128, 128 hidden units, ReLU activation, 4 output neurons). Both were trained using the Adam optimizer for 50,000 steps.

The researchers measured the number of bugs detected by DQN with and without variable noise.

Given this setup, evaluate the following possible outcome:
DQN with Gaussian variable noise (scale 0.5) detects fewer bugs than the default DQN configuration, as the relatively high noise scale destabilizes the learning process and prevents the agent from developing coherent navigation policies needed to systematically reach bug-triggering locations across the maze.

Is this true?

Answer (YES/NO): NO